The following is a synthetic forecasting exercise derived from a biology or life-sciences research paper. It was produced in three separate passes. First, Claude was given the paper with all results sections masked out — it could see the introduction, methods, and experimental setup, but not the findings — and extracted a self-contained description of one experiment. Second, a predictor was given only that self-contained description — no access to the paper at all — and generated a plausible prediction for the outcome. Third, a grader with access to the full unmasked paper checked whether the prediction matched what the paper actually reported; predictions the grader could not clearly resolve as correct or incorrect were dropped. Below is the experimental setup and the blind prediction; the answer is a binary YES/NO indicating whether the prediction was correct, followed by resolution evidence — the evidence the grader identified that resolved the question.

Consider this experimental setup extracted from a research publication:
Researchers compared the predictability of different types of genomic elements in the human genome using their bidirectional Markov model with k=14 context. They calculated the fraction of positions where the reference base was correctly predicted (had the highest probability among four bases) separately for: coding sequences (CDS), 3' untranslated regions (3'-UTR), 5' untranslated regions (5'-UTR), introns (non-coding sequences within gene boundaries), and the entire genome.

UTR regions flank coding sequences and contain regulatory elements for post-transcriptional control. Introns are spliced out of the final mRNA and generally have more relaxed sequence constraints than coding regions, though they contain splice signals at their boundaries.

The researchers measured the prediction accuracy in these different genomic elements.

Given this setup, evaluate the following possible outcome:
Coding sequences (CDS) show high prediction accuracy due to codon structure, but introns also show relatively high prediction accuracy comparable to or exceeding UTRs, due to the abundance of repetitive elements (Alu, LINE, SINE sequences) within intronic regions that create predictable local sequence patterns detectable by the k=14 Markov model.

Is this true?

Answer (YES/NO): NO